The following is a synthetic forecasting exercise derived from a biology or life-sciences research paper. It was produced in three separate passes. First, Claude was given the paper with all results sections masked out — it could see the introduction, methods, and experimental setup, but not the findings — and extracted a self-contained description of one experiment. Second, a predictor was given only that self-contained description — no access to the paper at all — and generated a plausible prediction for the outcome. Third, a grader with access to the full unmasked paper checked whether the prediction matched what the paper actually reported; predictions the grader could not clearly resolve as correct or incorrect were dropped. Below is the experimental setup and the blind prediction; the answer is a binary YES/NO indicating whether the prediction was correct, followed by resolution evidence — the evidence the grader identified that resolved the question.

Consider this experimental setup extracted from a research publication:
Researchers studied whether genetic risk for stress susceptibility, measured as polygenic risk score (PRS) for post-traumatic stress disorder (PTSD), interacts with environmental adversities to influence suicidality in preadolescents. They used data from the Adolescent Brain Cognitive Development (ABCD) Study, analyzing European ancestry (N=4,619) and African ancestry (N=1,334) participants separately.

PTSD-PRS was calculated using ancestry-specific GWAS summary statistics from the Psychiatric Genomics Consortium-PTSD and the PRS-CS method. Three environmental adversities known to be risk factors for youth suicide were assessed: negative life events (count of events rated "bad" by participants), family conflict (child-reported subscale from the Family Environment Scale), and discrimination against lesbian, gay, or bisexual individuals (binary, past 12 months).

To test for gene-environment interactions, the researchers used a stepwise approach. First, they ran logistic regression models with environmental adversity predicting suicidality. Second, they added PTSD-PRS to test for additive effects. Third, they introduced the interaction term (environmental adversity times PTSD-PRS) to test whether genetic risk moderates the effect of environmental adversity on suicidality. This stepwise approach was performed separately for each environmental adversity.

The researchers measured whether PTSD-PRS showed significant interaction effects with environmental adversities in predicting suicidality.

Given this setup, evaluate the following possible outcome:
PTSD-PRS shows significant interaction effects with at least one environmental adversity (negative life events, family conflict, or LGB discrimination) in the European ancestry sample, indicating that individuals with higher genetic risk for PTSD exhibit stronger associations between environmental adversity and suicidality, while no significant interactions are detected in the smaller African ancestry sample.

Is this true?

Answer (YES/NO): NO